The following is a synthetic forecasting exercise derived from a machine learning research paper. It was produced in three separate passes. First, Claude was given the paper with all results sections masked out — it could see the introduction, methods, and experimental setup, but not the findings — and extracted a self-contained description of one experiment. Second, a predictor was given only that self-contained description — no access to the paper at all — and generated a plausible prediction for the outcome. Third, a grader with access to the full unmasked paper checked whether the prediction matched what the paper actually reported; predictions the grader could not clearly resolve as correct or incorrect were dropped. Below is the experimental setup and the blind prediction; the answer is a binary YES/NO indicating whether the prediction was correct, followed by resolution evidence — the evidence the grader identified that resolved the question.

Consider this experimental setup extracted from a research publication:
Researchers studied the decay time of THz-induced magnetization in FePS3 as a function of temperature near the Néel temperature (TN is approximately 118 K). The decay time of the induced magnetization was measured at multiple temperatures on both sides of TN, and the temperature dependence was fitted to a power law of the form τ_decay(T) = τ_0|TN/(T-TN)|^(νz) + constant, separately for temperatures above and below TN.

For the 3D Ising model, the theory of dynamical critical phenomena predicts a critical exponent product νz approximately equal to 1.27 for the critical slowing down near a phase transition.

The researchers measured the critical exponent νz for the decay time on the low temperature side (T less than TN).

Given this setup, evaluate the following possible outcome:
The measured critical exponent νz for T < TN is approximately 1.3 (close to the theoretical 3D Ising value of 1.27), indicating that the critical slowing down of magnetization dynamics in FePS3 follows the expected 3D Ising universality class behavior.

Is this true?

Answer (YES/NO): NO